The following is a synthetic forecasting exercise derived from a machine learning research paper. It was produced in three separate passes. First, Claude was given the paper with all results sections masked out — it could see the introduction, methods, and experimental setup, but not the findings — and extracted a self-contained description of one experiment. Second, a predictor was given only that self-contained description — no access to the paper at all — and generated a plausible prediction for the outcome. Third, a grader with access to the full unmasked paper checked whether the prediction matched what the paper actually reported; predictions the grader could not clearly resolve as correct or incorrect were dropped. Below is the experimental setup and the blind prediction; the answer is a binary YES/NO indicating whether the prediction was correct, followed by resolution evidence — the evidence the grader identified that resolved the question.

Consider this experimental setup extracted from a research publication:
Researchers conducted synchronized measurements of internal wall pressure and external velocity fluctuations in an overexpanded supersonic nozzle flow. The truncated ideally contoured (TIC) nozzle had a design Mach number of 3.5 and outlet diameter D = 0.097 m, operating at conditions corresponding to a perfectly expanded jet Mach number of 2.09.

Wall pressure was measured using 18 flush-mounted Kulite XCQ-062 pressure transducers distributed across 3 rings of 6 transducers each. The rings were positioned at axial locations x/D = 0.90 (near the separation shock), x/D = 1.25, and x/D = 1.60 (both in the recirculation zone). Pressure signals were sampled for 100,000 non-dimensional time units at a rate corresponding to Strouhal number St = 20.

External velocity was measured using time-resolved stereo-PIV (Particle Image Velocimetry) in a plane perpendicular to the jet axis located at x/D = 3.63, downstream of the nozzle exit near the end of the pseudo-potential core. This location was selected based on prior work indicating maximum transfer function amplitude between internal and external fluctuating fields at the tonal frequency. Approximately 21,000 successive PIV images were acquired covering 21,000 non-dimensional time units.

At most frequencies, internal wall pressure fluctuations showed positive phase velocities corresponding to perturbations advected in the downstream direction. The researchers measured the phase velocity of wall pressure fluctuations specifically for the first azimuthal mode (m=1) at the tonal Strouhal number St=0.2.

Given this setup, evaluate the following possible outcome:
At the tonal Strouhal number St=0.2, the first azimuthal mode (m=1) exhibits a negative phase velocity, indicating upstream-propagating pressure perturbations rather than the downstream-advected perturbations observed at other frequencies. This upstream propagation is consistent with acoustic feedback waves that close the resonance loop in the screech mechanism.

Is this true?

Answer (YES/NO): YES